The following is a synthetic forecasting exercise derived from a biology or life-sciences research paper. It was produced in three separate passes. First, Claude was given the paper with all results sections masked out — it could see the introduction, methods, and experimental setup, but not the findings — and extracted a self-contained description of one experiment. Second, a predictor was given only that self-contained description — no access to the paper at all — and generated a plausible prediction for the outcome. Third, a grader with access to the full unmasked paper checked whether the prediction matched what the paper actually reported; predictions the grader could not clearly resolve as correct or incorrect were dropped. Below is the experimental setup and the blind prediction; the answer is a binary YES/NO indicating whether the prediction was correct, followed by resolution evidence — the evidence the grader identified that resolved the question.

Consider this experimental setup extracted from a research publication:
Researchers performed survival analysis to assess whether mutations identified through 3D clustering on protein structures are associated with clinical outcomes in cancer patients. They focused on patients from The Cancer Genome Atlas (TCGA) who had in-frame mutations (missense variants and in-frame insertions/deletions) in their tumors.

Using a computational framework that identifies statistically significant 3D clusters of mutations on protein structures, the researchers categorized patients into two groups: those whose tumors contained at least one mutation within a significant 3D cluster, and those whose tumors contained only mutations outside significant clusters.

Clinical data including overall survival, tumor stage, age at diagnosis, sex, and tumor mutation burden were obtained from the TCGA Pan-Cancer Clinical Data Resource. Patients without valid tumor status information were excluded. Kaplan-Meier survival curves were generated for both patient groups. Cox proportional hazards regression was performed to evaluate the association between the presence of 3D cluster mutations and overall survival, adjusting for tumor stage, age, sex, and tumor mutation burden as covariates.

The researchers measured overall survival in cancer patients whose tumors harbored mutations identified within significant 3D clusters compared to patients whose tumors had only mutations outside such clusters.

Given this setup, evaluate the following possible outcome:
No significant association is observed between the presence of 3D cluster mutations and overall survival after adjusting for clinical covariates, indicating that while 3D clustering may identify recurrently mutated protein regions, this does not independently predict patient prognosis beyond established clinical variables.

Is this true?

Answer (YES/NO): NO